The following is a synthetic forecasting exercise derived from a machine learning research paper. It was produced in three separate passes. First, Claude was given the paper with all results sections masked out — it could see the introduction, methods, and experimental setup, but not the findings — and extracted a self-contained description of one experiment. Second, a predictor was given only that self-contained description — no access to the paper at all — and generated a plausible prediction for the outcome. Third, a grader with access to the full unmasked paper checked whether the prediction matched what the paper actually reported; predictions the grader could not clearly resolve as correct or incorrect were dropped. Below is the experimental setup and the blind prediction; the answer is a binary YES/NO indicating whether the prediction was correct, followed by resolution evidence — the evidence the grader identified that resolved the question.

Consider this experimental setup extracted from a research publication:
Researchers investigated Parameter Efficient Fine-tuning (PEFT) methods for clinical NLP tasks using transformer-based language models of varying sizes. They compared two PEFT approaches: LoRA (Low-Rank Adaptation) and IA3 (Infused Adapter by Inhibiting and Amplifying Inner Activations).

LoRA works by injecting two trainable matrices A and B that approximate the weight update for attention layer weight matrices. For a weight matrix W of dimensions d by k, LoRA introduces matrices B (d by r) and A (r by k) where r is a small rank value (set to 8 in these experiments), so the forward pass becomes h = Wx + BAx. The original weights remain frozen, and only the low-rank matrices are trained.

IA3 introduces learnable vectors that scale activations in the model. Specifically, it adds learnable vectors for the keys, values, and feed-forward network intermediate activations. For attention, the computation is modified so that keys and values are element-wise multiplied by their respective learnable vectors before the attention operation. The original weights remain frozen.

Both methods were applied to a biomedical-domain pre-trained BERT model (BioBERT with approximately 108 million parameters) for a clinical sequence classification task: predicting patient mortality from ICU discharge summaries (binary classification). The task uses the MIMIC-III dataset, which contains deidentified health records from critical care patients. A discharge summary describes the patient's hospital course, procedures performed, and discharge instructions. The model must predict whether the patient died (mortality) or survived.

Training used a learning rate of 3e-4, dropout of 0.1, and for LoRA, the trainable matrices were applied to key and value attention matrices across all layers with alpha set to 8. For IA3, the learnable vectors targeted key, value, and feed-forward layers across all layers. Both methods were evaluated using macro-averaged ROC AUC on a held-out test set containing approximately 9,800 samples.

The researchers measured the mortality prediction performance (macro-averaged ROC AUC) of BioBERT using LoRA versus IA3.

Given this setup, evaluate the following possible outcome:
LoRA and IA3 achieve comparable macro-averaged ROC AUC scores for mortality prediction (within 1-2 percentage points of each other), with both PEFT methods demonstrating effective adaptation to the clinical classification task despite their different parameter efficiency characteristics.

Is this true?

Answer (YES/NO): NO